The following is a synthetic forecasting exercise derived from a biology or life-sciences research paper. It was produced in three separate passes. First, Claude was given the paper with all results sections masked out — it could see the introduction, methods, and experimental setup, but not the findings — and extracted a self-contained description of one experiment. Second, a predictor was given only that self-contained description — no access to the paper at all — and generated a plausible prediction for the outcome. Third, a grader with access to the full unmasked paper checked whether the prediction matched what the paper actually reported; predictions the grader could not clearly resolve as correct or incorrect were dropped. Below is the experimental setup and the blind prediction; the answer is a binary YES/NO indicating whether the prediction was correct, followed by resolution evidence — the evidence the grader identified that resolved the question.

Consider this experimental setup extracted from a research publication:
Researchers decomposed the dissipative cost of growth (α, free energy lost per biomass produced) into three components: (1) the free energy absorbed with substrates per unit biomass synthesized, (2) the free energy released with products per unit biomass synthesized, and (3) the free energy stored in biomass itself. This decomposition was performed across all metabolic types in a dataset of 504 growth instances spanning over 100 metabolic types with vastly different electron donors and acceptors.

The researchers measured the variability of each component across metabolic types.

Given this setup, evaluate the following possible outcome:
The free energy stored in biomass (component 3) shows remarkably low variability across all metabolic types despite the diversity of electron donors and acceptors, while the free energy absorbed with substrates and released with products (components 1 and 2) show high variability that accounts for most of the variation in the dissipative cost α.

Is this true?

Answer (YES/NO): NO